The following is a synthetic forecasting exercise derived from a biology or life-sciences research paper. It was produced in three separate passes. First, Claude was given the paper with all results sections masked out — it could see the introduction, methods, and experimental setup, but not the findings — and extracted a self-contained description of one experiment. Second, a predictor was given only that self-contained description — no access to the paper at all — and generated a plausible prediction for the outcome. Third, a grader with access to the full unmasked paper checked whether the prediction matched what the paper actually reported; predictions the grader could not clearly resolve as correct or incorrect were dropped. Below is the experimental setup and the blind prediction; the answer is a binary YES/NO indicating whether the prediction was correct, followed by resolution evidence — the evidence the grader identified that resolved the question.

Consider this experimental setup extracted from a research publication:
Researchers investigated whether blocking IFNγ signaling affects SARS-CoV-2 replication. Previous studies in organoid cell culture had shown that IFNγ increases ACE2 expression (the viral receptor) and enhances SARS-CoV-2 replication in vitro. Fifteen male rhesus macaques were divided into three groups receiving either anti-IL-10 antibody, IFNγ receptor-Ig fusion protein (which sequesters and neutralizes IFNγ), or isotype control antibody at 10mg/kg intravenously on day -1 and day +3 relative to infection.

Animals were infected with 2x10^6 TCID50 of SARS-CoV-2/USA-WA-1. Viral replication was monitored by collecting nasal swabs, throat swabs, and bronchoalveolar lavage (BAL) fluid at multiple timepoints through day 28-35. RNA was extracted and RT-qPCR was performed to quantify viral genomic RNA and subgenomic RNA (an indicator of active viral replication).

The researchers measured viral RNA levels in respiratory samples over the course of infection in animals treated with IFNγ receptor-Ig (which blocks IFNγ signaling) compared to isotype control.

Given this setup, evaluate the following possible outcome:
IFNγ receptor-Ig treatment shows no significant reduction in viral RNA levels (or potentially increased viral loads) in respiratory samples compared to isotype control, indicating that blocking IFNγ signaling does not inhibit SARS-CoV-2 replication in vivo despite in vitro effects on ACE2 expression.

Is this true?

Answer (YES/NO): YES